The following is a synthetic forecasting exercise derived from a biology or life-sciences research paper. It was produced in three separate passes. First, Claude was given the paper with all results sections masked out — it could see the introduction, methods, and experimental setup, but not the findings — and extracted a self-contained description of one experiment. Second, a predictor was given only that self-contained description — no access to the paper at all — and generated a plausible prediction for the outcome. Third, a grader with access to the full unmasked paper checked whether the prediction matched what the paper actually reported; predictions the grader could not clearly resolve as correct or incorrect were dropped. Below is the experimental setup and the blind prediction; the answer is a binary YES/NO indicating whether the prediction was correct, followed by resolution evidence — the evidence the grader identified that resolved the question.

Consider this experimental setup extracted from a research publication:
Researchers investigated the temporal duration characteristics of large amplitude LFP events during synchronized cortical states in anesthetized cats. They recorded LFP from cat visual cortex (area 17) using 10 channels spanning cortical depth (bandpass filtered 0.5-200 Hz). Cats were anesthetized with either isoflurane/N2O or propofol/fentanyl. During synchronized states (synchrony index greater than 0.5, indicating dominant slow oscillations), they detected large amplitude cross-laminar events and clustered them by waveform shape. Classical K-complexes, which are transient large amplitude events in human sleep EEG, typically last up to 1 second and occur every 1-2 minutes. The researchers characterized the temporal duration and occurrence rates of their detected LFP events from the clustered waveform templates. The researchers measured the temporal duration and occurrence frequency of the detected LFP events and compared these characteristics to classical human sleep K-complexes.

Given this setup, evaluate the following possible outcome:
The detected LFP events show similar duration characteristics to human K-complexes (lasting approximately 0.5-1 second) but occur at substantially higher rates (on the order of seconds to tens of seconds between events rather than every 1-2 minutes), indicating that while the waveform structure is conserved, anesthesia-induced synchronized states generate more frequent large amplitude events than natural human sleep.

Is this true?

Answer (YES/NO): NO